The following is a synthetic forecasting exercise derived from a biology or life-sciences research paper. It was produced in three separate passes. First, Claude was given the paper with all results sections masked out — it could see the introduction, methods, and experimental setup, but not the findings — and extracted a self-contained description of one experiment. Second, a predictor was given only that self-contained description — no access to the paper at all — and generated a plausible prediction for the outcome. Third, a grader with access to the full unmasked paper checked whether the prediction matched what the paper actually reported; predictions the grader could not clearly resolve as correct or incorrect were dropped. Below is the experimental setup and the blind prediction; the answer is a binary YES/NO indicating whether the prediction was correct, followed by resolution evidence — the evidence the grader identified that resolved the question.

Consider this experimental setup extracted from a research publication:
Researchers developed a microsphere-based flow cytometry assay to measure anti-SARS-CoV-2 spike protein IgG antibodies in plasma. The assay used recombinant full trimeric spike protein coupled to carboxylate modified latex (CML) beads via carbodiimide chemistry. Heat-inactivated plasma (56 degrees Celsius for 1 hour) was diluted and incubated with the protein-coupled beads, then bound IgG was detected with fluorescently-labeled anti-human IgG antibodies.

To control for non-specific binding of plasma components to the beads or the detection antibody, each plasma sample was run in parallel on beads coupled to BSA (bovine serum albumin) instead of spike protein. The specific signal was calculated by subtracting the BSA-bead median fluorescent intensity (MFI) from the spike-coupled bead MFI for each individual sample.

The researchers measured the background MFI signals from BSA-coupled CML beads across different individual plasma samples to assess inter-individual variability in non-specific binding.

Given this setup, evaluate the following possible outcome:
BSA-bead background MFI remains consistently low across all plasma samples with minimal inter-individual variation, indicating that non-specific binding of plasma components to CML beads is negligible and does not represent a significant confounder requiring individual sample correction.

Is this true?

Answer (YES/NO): NO